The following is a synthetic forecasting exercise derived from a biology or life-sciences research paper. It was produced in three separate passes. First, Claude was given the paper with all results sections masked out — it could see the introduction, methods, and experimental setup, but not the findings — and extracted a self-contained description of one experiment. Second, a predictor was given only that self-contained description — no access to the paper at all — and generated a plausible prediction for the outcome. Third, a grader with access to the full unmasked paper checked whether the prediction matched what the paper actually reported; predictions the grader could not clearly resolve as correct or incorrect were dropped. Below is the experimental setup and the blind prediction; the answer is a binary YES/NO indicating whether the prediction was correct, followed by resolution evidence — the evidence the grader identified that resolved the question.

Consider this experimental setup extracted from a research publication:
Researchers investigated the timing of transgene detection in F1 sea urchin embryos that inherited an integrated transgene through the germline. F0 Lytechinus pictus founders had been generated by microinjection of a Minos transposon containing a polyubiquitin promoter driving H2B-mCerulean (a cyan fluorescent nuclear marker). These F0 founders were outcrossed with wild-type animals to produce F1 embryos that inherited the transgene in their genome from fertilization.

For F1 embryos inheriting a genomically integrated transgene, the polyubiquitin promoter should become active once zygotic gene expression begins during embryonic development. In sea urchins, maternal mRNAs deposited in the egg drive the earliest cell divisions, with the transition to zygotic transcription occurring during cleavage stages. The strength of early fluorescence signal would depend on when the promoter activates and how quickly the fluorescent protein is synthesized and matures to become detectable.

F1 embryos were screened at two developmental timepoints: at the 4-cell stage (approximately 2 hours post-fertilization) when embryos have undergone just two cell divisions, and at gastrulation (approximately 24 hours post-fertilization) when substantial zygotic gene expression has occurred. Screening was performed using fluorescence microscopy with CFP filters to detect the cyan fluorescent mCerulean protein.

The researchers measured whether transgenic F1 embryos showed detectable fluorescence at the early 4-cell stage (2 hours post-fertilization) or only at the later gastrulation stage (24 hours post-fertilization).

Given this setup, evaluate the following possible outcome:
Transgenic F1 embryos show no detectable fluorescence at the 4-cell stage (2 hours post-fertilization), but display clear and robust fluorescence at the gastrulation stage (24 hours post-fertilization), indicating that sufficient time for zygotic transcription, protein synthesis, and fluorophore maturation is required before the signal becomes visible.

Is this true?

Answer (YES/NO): YES